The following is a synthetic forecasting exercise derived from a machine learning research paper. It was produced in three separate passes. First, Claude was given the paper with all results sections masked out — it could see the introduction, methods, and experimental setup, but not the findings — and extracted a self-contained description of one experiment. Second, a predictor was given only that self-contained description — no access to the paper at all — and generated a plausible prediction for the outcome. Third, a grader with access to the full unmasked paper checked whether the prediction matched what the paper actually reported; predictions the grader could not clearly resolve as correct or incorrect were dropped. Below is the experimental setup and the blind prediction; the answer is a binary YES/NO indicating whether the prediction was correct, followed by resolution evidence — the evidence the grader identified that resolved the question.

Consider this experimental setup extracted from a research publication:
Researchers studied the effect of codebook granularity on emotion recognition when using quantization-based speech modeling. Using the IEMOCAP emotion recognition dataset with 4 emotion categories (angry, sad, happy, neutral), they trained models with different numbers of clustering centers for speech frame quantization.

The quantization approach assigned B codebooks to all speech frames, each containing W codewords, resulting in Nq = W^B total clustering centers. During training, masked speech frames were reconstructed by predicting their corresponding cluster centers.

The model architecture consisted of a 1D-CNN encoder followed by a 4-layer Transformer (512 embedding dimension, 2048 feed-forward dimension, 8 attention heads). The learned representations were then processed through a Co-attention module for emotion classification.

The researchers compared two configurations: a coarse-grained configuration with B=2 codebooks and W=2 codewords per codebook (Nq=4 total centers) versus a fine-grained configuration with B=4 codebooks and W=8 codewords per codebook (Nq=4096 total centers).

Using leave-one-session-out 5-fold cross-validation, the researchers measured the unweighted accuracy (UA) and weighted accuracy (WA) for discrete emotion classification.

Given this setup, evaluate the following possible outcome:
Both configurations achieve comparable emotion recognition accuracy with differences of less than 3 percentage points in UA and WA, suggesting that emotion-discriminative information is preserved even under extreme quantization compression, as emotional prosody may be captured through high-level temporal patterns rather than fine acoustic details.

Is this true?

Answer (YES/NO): YES